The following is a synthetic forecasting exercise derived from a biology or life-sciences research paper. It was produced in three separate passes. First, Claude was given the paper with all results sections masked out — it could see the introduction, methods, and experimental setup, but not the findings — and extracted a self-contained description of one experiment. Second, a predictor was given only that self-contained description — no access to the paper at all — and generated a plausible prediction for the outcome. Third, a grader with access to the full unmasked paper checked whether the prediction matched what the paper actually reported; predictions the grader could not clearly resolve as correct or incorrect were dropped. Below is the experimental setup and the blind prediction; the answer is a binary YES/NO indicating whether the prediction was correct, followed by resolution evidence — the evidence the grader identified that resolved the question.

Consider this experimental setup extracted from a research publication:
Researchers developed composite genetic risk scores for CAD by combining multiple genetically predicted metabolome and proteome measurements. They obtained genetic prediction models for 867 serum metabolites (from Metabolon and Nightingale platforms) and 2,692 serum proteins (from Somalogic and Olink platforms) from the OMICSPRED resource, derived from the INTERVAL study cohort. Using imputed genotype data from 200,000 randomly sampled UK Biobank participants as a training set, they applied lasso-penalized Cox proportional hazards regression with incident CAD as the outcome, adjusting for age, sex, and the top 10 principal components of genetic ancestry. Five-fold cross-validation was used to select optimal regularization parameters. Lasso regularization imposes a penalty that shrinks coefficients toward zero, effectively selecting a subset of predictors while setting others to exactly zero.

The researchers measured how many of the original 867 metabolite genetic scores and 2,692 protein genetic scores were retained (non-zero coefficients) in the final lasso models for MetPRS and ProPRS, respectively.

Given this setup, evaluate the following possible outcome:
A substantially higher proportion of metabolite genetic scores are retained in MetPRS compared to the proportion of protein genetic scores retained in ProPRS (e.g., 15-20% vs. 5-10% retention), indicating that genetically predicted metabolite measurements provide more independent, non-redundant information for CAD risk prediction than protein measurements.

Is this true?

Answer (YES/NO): NO